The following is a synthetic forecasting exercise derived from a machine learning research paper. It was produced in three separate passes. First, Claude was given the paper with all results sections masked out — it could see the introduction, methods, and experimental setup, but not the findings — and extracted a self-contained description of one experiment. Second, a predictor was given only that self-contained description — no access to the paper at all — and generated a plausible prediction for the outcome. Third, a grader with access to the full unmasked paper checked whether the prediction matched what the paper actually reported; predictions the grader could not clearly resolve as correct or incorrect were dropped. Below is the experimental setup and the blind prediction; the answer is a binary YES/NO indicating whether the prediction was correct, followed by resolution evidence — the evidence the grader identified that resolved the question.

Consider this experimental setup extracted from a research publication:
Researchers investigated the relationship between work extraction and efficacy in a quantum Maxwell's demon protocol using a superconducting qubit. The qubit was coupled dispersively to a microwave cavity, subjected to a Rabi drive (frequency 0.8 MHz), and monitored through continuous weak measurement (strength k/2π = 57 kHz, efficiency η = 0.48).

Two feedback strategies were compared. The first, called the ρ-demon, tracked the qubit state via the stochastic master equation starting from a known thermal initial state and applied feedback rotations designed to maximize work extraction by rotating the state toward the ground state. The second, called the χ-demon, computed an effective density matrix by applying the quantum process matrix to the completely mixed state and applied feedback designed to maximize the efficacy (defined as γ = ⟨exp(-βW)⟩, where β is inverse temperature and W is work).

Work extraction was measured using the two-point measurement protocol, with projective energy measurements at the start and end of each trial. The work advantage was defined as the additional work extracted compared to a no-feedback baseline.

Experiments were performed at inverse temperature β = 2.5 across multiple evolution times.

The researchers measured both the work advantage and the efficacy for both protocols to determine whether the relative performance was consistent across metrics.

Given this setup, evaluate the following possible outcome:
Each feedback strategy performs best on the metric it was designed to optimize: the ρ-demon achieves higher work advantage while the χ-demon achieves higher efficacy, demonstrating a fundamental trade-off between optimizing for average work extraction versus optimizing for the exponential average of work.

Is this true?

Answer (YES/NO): YES